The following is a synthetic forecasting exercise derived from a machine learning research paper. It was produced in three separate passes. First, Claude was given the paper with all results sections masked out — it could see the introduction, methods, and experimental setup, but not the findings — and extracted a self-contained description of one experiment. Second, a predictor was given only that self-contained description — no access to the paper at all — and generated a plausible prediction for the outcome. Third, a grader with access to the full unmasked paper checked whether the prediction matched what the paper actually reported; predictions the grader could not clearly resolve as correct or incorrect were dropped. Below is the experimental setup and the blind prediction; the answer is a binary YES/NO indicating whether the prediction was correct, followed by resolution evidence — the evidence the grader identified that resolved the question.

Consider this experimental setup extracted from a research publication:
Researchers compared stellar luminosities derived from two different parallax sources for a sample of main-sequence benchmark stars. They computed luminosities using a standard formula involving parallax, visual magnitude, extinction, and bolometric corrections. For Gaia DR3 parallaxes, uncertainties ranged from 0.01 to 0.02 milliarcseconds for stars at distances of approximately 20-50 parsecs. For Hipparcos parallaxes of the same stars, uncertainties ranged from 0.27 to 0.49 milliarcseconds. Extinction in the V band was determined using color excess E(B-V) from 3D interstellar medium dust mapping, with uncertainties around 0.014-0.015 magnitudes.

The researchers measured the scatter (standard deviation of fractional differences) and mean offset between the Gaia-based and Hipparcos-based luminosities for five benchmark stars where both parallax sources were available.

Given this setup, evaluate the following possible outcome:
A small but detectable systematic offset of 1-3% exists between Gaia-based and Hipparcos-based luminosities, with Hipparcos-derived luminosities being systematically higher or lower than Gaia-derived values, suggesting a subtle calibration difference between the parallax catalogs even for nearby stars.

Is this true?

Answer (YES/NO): NO